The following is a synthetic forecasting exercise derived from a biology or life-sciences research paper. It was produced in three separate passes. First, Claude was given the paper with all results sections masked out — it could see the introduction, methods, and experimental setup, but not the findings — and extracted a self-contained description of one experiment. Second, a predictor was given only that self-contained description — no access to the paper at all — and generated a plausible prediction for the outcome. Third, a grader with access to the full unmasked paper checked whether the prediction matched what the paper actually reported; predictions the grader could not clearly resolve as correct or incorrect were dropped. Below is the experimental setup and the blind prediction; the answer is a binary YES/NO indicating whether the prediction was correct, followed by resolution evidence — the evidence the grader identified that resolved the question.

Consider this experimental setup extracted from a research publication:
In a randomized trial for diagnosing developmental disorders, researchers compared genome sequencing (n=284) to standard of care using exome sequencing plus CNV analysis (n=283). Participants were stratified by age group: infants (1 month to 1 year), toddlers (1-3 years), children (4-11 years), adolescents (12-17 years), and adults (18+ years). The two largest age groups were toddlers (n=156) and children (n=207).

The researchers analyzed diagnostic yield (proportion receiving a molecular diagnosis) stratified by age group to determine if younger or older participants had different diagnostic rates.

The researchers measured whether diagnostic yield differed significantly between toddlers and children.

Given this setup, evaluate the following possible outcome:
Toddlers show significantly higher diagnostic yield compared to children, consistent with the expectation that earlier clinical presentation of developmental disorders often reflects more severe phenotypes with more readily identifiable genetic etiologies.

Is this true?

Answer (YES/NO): YES